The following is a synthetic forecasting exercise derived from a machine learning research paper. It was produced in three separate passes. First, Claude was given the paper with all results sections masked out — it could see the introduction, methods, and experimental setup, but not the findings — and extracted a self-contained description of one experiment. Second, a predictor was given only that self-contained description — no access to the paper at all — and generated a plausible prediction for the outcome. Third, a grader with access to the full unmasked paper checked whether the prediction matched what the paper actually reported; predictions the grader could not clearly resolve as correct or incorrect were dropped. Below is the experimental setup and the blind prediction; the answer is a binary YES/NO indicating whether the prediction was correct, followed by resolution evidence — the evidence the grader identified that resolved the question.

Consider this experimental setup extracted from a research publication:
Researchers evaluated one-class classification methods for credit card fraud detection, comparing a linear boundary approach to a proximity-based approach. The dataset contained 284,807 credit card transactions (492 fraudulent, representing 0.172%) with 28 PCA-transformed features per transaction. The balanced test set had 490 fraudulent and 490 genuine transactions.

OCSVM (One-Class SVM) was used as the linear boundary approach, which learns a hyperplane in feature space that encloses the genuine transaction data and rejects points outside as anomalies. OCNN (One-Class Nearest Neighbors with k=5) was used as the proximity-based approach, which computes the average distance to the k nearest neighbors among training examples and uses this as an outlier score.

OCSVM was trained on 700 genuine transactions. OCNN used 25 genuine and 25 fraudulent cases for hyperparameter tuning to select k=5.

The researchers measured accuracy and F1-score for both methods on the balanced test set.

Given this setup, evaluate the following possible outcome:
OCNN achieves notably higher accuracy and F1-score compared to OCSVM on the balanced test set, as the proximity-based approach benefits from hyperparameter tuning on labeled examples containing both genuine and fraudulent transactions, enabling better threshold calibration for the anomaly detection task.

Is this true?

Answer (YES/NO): NO